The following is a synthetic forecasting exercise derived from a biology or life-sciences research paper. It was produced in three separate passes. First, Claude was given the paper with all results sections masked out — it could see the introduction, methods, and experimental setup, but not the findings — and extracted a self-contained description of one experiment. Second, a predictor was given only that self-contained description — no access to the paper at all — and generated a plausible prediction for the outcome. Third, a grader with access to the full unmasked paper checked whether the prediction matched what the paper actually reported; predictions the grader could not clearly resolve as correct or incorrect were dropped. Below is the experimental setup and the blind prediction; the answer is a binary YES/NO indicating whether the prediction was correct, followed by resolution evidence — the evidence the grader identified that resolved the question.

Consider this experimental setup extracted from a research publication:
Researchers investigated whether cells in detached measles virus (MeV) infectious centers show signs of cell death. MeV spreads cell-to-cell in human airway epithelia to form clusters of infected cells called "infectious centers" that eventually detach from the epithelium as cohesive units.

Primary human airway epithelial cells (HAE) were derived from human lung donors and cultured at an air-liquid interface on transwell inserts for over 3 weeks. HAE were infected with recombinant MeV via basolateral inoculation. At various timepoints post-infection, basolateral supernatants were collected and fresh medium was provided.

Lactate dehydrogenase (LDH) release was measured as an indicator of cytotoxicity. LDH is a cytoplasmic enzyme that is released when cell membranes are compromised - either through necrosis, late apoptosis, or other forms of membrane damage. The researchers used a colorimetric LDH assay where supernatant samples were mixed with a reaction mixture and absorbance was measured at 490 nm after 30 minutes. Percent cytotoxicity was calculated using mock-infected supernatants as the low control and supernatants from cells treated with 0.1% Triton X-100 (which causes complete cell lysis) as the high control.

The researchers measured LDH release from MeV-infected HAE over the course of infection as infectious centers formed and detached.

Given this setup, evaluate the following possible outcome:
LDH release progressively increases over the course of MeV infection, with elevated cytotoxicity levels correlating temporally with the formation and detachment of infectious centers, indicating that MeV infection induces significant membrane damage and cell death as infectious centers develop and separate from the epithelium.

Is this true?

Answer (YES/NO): NO